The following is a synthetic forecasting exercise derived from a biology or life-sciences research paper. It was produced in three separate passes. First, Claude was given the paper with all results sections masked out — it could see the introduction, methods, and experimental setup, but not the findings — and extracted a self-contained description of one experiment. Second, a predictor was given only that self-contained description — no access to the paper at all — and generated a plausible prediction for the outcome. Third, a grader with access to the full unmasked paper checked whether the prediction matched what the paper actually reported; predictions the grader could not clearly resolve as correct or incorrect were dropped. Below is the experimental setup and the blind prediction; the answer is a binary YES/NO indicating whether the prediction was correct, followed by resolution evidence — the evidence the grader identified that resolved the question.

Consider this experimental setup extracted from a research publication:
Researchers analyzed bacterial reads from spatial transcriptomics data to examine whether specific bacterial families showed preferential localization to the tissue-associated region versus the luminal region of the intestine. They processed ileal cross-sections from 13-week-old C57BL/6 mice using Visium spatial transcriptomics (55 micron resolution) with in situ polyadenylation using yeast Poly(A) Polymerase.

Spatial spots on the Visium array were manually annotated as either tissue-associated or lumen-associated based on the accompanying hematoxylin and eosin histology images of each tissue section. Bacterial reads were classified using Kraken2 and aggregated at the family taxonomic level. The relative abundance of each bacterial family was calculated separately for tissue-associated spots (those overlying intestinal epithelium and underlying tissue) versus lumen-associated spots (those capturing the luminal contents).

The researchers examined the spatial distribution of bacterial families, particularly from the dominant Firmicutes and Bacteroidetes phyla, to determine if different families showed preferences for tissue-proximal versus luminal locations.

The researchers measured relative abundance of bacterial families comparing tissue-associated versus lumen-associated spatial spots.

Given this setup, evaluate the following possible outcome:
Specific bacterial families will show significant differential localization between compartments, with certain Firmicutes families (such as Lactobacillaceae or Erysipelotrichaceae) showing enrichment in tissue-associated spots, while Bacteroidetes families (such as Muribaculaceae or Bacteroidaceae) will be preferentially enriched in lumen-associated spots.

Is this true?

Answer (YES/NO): NO